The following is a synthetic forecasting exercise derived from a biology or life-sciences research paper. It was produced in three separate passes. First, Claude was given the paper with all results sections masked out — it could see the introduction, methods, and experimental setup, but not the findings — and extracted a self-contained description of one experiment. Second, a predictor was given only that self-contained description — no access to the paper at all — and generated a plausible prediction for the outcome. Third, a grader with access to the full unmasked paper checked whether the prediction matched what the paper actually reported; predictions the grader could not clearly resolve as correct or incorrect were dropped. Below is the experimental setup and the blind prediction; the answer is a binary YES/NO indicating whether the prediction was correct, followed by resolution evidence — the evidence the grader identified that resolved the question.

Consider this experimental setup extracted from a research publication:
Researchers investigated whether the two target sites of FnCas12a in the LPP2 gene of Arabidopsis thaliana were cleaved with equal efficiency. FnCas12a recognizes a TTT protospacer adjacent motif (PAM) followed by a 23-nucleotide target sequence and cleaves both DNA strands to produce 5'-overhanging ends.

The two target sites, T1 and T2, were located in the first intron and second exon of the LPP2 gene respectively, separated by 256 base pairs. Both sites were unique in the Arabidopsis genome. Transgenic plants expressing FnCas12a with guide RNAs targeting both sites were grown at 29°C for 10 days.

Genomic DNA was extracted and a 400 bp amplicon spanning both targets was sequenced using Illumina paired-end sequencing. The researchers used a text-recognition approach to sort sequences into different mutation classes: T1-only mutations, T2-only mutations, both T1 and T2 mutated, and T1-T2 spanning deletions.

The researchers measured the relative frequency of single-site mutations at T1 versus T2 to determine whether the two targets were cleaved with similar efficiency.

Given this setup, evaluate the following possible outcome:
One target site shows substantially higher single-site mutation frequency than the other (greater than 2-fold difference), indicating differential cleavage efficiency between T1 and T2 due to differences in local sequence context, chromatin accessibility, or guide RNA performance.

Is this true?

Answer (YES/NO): YES